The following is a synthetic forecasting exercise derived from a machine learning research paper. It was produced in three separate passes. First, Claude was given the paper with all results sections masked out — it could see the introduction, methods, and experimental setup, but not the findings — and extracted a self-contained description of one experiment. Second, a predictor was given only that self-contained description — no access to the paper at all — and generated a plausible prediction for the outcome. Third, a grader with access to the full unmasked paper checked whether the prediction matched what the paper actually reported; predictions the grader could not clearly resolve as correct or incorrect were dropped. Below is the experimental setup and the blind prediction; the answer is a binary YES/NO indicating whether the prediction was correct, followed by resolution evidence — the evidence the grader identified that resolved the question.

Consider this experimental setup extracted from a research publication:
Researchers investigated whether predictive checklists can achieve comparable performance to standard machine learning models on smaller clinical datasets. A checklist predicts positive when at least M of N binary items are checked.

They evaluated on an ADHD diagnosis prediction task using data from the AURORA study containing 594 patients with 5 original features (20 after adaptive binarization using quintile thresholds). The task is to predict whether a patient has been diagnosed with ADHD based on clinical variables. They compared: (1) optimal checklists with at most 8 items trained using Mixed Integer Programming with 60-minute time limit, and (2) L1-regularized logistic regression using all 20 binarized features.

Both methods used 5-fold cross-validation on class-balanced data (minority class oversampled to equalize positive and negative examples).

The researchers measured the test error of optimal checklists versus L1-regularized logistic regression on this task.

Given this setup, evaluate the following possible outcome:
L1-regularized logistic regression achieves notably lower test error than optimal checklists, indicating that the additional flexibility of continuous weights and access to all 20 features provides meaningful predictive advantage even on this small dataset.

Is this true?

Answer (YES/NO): NO